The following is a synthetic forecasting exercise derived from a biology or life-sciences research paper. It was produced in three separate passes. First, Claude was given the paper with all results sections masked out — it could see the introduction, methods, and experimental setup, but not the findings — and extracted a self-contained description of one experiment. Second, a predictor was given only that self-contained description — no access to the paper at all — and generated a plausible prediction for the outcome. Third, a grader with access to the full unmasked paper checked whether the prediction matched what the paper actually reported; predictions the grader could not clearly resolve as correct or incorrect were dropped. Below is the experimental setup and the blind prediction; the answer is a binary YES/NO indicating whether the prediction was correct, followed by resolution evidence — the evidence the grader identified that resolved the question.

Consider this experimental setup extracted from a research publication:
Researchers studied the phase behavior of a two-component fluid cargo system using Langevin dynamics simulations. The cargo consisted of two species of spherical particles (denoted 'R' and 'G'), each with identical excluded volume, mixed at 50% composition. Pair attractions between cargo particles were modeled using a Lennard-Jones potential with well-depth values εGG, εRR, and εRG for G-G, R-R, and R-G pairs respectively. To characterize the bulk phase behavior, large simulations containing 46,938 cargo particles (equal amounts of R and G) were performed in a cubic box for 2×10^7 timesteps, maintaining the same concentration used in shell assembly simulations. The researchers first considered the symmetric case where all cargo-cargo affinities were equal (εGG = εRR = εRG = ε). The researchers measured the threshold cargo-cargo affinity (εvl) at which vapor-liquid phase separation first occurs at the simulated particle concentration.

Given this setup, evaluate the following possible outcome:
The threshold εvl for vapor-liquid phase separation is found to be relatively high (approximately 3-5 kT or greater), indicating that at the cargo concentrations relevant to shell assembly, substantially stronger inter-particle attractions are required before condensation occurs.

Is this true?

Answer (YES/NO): NO